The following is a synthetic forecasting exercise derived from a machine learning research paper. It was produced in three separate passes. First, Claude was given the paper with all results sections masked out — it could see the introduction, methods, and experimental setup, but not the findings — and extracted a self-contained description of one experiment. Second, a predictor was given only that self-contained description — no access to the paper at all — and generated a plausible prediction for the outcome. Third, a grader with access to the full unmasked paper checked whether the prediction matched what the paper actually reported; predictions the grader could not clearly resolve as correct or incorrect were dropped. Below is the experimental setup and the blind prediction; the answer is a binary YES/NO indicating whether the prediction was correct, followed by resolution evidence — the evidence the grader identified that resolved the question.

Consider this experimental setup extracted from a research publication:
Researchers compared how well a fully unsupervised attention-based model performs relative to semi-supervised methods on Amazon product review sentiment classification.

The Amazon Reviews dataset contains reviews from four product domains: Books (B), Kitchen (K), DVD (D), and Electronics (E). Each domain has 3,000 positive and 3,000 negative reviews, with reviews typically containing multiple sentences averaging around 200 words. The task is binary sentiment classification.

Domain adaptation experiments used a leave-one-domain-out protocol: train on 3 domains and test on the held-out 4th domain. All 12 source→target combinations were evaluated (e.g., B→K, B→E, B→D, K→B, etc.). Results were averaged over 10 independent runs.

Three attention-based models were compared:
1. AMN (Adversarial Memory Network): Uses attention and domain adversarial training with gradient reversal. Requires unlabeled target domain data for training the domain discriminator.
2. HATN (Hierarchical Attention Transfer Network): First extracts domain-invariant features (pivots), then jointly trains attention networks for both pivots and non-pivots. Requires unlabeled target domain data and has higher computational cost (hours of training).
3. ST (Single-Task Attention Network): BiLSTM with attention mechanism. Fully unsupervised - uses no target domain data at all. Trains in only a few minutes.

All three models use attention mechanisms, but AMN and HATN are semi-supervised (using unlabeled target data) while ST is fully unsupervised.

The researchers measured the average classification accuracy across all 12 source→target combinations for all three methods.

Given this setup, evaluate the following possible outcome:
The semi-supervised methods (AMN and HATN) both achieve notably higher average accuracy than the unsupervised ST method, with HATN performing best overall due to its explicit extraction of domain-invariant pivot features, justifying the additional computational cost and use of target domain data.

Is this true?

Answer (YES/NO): NO